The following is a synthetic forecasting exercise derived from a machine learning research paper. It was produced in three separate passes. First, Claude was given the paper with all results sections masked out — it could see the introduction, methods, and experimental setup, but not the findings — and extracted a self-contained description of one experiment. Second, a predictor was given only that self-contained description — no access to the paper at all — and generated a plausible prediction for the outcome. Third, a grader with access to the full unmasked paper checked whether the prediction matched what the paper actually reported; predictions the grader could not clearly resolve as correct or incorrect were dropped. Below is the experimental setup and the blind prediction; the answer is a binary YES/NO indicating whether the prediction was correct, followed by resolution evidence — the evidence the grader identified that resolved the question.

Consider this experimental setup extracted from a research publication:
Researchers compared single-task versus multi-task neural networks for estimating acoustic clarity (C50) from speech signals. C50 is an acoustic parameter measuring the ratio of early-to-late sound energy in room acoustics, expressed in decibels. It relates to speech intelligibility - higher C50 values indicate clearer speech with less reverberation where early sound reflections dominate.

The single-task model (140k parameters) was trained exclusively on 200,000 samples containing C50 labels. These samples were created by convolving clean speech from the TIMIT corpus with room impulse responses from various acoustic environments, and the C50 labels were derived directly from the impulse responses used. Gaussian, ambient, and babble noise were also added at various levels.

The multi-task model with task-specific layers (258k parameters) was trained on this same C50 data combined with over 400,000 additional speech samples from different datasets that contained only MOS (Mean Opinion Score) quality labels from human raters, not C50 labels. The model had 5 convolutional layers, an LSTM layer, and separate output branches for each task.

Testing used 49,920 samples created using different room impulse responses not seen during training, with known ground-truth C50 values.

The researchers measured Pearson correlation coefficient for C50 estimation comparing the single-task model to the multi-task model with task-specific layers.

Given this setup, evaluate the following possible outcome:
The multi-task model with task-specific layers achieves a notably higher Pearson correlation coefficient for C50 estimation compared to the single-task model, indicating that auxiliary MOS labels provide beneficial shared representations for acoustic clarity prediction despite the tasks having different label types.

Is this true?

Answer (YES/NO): NO